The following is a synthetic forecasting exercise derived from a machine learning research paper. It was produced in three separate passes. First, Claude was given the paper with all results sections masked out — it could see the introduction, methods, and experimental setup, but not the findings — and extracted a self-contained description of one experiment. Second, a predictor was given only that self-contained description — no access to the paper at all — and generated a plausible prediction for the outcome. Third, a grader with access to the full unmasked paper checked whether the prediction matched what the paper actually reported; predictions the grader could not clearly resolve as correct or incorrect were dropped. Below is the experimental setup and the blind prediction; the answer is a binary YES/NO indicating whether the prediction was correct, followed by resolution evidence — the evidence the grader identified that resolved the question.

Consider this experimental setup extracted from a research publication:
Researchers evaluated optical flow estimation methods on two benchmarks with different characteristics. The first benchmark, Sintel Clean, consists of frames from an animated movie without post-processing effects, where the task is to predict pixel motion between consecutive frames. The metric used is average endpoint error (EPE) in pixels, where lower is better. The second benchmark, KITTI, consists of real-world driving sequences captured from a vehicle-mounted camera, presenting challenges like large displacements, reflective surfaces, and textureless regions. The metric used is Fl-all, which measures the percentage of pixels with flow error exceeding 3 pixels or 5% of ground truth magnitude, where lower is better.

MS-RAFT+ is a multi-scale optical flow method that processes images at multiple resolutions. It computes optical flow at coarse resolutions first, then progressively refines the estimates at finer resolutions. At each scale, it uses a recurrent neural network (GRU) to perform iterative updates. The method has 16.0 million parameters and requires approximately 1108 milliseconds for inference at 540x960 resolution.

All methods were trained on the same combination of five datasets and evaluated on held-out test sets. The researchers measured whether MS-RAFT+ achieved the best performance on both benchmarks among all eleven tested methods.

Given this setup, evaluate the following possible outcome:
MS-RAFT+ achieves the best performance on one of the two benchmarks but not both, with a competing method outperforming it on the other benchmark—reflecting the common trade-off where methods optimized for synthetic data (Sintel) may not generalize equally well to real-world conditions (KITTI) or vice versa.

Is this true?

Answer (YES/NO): NO